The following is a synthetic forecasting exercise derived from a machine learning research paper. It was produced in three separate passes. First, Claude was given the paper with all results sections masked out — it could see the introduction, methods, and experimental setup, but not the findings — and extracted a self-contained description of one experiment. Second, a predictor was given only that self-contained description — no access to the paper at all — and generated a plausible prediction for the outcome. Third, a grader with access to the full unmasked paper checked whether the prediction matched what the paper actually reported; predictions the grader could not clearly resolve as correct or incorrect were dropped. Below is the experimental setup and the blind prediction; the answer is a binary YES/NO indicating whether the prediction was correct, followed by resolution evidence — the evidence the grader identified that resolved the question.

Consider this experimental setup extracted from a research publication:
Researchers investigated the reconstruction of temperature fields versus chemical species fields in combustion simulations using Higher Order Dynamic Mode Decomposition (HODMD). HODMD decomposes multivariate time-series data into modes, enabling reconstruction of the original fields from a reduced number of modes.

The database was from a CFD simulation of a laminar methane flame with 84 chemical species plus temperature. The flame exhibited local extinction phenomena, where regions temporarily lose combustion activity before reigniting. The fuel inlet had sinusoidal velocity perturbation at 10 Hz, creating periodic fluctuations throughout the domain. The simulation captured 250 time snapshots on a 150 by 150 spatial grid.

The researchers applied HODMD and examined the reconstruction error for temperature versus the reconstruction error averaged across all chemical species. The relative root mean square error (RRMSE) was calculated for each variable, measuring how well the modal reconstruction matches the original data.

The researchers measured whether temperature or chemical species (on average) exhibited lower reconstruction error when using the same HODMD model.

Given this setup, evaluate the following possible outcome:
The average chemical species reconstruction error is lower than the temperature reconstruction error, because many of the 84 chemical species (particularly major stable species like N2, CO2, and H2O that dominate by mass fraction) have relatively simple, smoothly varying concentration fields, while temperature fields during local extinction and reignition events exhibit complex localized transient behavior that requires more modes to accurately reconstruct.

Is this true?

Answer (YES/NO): NO